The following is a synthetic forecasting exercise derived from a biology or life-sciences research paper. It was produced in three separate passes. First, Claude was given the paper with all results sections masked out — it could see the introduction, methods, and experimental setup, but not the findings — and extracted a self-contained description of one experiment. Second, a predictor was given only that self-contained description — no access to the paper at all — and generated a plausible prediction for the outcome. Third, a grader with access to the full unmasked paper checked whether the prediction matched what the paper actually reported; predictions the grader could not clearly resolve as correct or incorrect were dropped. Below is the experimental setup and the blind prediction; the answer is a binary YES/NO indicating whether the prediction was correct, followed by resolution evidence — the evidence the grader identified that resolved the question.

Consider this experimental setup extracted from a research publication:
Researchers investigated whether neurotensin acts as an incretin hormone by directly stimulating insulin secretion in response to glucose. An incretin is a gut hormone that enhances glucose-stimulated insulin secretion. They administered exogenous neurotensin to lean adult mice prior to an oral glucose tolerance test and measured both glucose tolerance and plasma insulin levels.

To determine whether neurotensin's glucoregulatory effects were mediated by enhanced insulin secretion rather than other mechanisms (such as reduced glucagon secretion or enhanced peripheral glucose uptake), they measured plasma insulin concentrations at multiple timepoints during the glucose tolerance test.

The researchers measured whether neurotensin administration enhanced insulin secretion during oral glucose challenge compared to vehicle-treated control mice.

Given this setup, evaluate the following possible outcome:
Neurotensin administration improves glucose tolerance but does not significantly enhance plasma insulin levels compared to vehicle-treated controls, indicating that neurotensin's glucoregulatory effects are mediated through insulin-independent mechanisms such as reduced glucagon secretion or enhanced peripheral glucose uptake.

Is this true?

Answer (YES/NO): NO